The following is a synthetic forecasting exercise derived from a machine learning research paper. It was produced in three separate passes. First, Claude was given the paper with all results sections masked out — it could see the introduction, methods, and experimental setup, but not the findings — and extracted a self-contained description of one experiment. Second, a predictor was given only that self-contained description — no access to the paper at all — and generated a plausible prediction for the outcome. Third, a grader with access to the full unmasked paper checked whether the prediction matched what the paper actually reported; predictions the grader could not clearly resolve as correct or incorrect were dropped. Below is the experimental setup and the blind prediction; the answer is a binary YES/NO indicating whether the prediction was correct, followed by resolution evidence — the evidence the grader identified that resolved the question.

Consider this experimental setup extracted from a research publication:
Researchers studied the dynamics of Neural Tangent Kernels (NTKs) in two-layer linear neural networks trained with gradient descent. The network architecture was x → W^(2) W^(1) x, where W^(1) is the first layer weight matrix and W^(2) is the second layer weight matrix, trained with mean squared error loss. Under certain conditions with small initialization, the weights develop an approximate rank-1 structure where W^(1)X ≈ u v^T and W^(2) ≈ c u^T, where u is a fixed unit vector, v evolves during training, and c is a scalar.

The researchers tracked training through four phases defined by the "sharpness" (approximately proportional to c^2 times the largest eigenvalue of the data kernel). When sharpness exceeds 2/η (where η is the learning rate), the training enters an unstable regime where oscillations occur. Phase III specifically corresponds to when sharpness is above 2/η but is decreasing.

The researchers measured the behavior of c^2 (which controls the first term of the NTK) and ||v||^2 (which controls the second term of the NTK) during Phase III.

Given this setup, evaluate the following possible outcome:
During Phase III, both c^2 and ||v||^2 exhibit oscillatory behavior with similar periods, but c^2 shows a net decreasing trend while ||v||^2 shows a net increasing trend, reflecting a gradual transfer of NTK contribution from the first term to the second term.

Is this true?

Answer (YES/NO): NO